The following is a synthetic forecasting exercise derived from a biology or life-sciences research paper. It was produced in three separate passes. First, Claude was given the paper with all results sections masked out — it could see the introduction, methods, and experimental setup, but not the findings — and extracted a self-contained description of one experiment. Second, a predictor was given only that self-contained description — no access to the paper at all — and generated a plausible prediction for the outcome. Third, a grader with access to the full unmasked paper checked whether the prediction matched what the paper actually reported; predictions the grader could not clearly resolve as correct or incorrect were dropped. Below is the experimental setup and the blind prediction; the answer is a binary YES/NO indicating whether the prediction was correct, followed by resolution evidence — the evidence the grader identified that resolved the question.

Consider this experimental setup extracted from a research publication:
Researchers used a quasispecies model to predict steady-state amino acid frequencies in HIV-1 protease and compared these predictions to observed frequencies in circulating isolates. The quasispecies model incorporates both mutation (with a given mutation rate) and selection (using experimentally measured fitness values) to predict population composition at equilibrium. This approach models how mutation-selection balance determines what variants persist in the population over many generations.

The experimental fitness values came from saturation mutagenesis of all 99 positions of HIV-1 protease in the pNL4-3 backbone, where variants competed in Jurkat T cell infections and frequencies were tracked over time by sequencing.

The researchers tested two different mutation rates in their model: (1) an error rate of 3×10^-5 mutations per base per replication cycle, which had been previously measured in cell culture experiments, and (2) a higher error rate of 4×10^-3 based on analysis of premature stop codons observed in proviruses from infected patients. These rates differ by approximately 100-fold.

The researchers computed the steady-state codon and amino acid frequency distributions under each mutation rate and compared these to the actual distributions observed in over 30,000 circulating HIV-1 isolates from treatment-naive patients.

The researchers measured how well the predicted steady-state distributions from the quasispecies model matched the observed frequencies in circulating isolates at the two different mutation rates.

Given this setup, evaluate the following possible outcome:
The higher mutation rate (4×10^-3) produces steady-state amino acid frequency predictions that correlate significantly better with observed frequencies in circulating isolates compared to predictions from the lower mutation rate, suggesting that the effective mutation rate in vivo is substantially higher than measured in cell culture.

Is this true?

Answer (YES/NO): YES